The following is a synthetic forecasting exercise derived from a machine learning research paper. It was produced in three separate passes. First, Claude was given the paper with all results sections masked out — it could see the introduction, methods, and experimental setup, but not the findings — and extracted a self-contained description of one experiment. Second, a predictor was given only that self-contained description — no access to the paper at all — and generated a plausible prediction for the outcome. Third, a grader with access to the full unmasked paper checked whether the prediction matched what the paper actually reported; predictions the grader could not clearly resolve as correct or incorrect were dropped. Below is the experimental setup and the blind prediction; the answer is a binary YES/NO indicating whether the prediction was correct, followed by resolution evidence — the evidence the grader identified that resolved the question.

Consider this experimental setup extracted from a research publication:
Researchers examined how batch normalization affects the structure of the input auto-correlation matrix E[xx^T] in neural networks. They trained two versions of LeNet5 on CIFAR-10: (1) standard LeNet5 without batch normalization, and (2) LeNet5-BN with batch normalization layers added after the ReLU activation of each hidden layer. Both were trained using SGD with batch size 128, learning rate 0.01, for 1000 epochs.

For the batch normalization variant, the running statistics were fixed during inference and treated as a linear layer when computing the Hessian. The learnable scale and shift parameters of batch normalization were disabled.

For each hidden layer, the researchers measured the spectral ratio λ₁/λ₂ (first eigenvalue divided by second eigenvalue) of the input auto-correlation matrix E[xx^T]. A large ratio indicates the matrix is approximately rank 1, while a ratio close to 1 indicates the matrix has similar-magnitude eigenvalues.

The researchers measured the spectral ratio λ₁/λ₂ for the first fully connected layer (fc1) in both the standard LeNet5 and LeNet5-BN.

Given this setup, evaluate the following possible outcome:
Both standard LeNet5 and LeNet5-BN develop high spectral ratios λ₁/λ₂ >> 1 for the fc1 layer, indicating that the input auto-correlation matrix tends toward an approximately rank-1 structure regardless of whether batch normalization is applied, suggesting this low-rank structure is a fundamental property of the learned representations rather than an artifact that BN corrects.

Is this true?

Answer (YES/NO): NO